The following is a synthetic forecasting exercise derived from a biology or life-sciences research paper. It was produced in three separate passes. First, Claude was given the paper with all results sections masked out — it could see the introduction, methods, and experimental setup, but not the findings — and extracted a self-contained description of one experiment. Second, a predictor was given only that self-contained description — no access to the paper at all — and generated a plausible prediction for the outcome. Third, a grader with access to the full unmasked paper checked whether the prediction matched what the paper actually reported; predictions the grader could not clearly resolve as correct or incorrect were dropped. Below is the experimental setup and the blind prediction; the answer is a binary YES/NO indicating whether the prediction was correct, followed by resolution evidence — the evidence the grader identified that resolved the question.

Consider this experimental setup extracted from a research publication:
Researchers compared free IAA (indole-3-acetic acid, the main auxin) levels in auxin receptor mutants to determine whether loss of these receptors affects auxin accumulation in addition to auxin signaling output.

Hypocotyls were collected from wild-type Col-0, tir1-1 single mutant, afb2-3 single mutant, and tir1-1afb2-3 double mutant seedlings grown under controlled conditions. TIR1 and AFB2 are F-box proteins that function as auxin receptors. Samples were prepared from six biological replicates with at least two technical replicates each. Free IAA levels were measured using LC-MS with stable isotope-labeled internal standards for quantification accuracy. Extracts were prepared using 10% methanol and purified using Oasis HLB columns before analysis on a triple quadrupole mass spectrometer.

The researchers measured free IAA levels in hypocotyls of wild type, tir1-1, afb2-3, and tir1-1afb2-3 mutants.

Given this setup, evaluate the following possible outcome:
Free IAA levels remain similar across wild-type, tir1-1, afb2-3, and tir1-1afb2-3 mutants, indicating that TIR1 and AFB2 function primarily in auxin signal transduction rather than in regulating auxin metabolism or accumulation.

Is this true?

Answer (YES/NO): NO